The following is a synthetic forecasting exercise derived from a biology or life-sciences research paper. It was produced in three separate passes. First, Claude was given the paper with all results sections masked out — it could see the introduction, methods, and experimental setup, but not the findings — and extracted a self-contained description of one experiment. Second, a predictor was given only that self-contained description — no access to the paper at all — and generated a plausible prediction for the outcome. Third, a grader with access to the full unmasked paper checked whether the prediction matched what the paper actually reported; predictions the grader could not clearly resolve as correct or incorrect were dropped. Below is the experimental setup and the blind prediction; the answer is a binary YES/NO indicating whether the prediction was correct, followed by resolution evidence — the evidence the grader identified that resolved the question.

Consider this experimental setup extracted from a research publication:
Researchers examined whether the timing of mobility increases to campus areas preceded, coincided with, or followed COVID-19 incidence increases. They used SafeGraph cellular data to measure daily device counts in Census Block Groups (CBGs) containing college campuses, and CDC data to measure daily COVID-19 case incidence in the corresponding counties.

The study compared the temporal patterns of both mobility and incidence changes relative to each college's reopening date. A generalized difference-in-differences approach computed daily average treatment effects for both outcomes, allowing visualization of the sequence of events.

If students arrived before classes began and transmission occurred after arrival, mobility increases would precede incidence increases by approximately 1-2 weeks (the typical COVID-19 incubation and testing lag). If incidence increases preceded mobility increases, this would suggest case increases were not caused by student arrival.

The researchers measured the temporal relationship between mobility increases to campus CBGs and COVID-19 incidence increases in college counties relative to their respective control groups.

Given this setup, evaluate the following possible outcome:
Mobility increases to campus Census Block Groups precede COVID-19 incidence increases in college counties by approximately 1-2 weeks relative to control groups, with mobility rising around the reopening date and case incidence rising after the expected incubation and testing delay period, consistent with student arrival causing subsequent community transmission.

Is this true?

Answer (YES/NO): YES